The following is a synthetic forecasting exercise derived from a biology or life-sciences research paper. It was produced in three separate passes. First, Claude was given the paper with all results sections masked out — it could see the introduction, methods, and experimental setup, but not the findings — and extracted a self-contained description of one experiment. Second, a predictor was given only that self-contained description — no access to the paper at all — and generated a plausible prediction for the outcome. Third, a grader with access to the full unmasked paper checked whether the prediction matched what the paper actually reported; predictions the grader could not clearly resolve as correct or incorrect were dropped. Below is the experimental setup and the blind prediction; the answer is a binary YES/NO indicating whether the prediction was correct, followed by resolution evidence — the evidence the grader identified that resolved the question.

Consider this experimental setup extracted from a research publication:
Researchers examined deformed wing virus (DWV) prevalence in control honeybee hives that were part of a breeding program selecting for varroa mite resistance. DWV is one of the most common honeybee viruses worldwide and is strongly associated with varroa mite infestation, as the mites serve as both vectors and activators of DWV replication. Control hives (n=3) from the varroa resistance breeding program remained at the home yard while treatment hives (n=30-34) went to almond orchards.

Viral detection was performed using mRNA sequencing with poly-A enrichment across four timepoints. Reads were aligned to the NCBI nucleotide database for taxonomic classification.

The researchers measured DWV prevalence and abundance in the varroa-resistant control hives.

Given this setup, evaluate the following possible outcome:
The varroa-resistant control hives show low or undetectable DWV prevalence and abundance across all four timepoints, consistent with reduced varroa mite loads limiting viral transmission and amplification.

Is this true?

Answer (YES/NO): YES